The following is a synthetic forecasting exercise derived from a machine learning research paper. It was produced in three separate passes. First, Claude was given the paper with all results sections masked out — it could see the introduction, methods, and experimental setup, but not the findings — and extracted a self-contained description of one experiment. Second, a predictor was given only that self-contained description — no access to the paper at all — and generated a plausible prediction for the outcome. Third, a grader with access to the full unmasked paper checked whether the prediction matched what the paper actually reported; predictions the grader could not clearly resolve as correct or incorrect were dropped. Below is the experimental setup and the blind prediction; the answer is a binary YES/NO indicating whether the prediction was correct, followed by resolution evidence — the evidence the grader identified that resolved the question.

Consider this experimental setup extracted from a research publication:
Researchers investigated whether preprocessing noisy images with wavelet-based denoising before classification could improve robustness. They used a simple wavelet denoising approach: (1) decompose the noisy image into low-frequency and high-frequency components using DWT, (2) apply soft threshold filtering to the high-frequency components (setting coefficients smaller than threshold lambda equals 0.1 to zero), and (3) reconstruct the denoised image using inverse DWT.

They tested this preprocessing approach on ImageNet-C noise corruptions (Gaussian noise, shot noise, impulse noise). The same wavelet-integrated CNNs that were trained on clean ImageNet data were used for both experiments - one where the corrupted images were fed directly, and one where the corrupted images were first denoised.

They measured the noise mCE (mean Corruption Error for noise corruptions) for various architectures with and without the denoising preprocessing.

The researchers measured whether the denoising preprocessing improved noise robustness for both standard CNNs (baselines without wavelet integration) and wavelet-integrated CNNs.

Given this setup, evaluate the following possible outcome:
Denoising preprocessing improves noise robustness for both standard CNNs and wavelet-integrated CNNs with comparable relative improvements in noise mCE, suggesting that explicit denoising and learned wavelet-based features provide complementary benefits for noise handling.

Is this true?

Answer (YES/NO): YES